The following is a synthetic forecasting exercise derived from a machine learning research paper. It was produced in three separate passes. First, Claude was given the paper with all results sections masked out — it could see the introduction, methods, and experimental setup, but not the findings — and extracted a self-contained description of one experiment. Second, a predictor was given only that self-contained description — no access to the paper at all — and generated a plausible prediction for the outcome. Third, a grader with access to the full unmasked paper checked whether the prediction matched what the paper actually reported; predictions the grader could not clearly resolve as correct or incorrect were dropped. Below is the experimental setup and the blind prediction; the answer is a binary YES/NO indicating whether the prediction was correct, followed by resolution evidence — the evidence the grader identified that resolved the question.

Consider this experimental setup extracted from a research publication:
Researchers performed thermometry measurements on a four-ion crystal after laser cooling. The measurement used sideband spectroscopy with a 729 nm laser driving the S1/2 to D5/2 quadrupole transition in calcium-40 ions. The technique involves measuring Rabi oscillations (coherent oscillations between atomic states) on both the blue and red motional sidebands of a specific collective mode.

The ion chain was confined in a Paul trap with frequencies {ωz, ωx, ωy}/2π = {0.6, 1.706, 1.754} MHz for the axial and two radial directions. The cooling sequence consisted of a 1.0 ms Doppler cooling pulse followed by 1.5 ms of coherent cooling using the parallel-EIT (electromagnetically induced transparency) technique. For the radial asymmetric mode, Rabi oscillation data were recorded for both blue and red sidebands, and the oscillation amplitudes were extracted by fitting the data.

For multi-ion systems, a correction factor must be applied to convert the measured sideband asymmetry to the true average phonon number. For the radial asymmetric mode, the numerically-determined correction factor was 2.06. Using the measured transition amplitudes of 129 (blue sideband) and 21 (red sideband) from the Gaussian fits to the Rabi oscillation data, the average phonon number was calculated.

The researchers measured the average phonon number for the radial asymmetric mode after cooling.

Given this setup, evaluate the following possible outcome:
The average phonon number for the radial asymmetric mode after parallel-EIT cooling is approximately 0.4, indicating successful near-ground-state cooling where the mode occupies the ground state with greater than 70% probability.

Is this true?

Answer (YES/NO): YES